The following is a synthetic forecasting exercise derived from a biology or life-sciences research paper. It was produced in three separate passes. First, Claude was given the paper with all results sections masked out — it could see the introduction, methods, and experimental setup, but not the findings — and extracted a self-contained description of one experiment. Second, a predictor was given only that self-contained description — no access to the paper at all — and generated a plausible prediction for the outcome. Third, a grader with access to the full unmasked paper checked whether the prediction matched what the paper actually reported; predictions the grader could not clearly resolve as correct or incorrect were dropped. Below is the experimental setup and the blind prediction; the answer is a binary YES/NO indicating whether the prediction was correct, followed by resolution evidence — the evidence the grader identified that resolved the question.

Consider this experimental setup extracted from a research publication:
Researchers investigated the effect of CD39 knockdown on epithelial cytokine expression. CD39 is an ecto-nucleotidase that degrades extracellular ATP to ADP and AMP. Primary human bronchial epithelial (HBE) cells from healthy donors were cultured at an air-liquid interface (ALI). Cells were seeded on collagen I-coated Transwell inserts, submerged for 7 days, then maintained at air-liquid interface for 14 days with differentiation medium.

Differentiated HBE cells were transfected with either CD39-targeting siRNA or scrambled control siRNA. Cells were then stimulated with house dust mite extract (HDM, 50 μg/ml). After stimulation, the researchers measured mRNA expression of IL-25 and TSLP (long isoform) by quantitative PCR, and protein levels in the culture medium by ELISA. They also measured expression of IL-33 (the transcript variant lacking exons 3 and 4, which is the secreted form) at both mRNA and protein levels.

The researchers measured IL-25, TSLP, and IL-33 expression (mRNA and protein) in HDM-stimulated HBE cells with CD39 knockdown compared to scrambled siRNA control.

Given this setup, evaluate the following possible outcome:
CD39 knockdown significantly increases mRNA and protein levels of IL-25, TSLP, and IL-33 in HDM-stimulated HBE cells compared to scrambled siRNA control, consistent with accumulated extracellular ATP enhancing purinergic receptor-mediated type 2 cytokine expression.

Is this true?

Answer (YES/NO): NO